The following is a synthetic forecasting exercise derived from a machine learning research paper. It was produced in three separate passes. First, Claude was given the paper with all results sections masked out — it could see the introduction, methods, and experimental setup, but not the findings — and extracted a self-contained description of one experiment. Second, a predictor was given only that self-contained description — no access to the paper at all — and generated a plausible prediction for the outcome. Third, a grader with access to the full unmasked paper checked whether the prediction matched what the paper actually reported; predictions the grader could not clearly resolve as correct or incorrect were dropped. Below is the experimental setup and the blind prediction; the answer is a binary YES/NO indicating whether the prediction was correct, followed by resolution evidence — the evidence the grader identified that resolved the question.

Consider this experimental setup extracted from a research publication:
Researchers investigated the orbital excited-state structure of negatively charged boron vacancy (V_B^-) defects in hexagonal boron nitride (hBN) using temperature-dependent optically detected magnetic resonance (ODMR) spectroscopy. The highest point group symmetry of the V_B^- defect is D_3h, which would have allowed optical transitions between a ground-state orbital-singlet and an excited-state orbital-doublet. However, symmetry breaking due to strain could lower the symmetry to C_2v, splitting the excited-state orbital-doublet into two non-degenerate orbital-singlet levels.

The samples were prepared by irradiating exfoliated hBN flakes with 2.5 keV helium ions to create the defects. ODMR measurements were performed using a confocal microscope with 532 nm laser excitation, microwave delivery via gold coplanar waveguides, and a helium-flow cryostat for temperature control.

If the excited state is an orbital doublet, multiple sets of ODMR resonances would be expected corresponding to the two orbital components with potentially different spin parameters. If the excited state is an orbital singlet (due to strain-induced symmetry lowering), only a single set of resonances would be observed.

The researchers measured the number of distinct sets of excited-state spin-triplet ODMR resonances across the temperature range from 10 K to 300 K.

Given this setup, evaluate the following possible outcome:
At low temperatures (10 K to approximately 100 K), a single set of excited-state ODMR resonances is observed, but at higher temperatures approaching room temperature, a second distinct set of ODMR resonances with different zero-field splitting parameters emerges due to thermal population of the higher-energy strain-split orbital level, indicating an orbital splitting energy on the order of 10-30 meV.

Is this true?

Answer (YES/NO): NO